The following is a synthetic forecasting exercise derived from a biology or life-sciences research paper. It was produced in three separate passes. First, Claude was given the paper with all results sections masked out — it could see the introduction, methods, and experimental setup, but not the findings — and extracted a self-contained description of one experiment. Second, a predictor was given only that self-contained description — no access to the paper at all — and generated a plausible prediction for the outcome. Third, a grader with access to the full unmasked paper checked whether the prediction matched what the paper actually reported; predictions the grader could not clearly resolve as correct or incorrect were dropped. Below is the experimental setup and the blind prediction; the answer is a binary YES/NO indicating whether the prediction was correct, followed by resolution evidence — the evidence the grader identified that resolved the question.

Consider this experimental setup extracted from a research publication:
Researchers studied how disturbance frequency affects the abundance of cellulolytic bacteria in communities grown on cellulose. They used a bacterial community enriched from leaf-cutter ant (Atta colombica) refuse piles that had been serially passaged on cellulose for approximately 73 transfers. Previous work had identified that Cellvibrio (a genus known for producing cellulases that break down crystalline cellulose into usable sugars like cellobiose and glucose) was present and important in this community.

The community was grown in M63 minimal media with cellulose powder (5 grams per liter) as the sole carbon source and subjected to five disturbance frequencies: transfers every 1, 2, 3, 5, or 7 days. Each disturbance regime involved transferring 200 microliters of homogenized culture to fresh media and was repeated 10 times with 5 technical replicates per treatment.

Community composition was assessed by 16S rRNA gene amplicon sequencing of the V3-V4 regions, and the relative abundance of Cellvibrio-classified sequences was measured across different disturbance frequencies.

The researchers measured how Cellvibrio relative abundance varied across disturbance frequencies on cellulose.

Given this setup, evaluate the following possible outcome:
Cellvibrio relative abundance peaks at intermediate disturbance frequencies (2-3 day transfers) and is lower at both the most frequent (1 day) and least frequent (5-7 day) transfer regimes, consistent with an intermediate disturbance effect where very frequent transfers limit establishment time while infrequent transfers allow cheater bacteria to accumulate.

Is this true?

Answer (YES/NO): NO